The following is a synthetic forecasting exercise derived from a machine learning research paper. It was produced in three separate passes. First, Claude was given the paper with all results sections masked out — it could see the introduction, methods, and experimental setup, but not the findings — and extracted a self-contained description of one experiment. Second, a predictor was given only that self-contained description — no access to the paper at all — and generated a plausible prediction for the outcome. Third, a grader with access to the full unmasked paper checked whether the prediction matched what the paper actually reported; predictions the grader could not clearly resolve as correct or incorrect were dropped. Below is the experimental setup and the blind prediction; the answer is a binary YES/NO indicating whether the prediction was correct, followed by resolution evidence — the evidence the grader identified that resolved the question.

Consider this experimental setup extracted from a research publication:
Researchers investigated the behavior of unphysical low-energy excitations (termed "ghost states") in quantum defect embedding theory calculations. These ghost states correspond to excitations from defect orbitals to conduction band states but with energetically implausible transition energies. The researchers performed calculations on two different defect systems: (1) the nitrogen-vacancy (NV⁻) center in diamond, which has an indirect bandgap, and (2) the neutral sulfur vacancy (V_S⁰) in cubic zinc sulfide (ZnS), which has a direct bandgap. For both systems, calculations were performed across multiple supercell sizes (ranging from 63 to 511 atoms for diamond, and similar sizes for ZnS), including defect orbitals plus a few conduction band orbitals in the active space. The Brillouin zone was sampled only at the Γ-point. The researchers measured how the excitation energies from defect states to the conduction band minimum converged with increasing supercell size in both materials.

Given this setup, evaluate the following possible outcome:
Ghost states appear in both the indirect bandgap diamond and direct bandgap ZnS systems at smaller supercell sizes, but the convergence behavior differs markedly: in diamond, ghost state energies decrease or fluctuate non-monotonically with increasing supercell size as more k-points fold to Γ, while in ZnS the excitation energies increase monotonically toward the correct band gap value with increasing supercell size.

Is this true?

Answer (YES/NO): NO